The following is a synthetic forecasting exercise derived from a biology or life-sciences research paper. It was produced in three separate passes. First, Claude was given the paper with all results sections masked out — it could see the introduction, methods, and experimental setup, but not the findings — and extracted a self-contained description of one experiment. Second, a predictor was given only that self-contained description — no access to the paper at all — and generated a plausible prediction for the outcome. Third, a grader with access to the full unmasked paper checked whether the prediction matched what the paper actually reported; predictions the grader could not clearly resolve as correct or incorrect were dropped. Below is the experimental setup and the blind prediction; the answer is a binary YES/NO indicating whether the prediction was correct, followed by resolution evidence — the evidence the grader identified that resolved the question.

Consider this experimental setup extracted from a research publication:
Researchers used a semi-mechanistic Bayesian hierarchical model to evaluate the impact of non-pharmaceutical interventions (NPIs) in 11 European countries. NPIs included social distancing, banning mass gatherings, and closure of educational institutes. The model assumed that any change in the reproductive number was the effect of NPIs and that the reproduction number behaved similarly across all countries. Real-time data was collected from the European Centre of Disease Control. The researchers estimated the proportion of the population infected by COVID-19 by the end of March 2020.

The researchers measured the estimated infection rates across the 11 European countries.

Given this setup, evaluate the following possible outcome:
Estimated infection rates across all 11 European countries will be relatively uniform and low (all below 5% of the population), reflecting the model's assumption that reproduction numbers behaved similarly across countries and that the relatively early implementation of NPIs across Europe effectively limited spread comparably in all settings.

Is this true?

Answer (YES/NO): NO